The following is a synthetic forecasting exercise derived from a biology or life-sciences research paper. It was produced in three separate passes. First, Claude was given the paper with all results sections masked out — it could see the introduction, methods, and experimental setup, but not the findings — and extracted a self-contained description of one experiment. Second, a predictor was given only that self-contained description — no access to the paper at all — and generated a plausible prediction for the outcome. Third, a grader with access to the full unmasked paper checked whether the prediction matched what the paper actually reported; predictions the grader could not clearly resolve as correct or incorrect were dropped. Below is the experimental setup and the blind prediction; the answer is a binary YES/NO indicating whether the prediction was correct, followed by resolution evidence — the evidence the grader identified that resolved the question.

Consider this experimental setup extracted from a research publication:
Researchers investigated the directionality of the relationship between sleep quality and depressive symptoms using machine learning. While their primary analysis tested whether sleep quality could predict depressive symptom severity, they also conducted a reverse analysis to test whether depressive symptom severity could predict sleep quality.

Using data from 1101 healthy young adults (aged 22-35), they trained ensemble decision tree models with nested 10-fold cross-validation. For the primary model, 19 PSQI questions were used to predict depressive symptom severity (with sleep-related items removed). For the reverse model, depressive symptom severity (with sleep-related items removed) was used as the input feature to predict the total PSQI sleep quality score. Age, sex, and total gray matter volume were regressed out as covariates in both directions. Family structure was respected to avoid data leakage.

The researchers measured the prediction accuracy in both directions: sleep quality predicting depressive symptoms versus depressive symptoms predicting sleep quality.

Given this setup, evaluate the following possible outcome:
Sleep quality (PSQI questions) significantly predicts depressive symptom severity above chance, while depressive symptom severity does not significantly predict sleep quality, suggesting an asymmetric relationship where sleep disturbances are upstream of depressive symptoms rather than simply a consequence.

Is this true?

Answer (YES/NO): NO